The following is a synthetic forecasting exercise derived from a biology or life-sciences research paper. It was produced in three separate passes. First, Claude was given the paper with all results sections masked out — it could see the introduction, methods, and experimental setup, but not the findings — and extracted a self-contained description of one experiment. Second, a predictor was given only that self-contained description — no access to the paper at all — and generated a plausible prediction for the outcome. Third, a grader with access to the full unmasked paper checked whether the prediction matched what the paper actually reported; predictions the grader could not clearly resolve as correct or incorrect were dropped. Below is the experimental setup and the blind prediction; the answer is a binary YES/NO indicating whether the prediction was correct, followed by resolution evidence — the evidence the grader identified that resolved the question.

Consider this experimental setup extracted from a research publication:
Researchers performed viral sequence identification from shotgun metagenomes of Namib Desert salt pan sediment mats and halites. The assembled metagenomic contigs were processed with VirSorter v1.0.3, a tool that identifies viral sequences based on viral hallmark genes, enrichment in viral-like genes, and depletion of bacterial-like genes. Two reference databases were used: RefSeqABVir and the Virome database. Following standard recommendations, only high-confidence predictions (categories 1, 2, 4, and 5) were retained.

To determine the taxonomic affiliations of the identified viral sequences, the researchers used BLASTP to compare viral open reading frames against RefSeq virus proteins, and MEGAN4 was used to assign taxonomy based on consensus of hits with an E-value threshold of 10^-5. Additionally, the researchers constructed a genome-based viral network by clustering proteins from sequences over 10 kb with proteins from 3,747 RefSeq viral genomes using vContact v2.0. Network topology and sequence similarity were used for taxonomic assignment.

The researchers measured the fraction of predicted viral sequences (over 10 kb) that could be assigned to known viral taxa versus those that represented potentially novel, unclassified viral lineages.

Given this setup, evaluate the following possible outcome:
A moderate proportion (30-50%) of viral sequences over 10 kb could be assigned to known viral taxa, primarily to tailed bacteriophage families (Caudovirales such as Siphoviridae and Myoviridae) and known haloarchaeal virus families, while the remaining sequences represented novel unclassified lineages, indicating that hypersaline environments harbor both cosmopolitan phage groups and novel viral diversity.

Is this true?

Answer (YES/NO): NO